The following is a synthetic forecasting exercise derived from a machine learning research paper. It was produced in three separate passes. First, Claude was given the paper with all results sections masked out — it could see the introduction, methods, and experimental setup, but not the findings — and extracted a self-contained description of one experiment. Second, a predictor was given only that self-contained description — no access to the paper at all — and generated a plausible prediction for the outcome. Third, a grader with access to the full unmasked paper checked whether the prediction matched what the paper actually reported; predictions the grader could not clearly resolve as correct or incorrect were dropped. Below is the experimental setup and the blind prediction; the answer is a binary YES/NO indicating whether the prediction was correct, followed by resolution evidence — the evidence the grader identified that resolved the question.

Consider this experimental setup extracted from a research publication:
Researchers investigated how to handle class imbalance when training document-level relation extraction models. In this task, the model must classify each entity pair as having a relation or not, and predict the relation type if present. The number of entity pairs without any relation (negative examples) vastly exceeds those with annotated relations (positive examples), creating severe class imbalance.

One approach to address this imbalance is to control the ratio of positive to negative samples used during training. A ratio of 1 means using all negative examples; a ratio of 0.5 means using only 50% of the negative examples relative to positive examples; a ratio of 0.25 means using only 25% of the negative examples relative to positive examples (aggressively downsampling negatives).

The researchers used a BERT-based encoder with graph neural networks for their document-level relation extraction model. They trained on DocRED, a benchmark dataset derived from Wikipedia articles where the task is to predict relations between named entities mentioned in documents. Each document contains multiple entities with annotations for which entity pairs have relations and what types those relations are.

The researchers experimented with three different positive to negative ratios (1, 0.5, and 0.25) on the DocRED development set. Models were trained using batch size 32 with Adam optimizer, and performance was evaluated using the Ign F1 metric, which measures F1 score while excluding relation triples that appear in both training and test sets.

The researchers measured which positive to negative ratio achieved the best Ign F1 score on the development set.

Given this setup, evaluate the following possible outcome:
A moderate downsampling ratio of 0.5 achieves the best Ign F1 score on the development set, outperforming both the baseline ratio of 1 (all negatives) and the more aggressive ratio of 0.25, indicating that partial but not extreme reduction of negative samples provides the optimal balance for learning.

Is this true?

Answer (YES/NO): NO